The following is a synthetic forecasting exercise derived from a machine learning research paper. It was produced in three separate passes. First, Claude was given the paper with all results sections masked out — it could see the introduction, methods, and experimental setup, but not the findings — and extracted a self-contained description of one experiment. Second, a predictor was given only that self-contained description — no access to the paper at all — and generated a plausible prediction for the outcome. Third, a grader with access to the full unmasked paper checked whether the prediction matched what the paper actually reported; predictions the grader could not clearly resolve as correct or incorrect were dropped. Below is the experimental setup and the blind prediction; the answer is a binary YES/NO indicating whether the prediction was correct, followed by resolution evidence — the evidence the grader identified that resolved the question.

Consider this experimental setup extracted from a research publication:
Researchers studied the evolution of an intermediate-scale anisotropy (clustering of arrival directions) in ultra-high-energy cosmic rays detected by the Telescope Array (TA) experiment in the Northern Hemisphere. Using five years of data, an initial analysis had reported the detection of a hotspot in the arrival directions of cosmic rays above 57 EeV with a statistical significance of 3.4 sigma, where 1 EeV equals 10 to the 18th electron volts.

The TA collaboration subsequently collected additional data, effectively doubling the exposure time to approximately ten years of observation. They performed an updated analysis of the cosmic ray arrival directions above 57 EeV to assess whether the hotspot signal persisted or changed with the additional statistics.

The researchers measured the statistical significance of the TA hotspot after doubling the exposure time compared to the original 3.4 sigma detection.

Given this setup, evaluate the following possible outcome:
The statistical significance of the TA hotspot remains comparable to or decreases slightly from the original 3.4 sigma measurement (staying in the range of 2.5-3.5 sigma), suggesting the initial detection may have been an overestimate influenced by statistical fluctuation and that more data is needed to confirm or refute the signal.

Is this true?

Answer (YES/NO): YES